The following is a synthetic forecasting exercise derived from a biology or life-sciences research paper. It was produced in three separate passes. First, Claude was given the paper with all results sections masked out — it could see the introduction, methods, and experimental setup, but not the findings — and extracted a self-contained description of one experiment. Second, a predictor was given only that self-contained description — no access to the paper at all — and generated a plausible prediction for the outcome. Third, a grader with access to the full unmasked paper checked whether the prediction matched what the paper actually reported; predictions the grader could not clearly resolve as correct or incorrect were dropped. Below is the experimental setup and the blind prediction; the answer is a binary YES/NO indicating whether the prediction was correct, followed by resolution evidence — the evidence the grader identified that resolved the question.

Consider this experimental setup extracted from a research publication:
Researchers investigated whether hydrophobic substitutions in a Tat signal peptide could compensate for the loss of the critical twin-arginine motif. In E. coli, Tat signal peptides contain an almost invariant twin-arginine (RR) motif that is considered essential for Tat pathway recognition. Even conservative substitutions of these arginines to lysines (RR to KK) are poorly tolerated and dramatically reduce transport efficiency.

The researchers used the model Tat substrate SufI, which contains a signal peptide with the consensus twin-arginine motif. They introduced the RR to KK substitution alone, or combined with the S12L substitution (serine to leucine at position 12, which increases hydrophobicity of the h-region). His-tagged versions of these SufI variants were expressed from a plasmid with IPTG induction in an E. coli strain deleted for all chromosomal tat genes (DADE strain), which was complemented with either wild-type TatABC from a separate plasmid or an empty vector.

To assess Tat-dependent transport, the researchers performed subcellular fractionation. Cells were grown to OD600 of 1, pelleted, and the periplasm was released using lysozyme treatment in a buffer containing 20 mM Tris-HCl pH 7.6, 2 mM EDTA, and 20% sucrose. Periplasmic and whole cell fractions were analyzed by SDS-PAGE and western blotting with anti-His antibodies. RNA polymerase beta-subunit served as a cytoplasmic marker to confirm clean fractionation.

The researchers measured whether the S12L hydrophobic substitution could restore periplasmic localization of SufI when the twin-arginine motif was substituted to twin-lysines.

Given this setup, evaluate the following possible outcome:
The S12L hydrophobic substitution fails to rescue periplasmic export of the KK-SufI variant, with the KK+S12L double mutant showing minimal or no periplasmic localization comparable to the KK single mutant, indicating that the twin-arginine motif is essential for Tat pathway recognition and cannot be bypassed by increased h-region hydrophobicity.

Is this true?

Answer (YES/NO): NO